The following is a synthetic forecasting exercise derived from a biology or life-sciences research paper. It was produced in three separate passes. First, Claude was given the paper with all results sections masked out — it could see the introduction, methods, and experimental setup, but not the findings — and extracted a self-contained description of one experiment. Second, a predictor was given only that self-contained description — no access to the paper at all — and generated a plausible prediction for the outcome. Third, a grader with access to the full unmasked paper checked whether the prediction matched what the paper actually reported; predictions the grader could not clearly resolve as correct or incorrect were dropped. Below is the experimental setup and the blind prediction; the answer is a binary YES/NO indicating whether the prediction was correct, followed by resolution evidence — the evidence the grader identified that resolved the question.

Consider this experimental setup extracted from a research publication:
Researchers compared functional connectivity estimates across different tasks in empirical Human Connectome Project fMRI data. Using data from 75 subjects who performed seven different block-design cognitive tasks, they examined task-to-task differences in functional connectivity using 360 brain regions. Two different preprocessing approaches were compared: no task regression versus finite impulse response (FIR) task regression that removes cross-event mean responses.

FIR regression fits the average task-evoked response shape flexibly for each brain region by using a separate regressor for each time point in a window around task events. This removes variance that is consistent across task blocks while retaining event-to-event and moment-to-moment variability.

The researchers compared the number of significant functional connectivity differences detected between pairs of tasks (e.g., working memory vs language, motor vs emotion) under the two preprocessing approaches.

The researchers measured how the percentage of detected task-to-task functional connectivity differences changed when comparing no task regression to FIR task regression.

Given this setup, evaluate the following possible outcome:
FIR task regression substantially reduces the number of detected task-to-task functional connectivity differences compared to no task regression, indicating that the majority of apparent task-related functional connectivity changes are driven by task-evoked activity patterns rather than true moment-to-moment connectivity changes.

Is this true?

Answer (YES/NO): YES